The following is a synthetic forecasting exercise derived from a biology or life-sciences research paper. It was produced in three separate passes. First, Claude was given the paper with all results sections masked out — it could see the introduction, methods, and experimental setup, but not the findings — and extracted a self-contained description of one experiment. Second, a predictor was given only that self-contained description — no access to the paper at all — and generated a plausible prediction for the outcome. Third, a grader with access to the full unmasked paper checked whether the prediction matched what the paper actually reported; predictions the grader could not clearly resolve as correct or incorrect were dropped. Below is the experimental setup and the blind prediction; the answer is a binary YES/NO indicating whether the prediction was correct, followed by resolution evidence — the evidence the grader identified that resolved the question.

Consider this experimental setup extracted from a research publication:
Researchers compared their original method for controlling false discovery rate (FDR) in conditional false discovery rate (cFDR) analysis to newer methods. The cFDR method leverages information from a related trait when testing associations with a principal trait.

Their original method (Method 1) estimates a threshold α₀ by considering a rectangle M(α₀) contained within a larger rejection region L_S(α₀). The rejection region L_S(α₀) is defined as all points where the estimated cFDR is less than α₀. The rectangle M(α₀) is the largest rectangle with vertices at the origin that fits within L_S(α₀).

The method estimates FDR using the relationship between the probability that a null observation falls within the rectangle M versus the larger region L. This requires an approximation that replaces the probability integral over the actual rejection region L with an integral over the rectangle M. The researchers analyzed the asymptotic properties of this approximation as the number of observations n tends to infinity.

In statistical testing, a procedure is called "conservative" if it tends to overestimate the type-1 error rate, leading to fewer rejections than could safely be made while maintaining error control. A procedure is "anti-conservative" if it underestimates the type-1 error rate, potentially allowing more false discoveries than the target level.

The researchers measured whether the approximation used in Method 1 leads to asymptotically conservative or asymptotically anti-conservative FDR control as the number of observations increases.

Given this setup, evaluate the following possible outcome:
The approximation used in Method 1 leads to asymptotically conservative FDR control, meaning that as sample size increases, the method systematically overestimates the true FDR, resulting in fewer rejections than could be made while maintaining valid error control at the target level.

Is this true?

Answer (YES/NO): YES